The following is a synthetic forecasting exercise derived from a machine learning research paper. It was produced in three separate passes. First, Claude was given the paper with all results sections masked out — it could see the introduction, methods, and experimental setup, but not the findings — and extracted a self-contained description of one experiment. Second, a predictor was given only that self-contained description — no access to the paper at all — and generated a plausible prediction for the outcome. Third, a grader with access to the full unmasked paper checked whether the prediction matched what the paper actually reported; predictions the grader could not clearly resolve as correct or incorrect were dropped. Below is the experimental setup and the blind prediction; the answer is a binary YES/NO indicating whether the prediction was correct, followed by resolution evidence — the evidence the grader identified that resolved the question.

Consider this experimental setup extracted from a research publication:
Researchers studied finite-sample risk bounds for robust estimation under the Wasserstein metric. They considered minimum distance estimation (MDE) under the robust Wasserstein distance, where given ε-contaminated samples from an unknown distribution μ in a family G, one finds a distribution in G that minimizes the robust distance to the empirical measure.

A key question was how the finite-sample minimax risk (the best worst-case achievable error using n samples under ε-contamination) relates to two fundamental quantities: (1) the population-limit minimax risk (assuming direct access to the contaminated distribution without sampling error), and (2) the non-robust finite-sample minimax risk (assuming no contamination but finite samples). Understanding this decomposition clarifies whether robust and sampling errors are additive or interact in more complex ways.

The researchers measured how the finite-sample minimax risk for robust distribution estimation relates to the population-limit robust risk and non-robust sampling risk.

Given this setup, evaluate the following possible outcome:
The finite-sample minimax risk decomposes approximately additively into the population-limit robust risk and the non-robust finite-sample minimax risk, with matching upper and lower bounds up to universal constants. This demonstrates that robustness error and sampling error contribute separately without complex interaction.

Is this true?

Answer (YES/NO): YES